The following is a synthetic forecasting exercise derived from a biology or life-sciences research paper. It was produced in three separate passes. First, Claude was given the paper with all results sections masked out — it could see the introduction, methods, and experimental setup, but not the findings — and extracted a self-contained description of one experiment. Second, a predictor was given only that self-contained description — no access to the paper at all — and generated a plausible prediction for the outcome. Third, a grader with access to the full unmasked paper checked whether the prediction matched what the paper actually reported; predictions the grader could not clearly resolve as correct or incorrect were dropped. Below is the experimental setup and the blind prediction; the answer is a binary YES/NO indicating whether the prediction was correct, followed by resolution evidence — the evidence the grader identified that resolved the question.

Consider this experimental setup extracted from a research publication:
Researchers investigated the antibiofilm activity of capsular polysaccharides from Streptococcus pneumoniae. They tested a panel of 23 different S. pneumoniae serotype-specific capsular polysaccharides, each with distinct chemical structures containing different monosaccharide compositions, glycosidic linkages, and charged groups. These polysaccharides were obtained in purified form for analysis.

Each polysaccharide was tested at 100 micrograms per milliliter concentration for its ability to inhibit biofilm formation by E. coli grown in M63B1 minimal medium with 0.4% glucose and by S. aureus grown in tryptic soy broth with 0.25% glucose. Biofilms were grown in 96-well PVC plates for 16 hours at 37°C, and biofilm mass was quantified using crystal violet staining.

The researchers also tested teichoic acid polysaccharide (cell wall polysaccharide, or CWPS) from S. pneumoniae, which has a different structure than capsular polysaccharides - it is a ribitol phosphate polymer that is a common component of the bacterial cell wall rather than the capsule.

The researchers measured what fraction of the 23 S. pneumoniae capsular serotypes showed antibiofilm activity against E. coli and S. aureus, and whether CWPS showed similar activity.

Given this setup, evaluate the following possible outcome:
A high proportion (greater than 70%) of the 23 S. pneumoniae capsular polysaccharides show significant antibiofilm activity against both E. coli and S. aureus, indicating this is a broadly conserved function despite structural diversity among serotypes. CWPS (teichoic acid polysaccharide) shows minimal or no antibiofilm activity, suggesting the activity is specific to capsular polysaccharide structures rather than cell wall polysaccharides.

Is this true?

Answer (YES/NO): NO